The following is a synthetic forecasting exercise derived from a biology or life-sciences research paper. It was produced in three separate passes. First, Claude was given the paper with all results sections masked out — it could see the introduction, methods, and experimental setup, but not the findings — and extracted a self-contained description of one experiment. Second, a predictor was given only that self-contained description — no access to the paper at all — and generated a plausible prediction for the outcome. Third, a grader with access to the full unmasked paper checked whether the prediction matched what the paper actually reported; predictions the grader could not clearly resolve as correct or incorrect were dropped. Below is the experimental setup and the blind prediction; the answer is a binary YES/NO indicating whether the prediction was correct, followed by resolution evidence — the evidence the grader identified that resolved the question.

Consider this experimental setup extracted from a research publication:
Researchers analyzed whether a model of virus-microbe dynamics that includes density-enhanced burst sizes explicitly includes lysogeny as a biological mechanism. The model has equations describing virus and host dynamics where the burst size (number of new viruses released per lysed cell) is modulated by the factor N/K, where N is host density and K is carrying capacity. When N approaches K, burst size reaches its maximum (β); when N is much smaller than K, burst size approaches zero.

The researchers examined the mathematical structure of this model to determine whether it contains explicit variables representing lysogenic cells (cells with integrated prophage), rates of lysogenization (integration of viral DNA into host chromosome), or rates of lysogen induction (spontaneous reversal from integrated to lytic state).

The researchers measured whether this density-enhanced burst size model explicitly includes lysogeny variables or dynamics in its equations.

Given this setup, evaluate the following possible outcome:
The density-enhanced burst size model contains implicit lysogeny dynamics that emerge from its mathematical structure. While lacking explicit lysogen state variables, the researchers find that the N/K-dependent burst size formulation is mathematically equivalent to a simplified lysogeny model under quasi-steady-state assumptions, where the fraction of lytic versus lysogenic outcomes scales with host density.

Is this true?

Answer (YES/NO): NO